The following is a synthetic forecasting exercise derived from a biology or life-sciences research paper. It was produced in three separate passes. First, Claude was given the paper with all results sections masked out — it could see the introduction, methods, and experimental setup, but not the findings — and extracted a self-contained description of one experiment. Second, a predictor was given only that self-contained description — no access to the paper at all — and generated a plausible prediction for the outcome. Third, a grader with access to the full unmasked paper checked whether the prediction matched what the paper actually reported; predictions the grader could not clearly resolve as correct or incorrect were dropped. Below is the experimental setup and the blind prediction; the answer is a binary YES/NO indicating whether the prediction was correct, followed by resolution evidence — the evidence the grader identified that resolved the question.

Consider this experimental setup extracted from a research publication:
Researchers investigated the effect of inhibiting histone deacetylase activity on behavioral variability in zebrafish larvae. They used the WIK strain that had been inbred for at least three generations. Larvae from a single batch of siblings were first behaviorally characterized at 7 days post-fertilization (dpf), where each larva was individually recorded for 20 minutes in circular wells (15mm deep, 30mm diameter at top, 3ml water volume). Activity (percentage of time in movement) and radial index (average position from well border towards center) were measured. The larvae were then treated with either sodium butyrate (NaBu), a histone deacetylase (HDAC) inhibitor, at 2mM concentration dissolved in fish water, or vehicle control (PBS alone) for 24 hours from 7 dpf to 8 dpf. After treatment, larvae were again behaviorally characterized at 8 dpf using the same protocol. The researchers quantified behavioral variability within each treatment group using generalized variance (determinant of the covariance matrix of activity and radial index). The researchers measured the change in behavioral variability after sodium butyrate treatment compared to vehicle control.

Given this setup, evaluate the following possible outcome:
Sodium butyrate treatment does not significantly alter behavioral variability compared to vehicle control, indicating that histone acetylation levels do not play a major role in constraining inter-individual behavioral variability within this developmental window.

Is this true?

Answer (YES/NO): NO